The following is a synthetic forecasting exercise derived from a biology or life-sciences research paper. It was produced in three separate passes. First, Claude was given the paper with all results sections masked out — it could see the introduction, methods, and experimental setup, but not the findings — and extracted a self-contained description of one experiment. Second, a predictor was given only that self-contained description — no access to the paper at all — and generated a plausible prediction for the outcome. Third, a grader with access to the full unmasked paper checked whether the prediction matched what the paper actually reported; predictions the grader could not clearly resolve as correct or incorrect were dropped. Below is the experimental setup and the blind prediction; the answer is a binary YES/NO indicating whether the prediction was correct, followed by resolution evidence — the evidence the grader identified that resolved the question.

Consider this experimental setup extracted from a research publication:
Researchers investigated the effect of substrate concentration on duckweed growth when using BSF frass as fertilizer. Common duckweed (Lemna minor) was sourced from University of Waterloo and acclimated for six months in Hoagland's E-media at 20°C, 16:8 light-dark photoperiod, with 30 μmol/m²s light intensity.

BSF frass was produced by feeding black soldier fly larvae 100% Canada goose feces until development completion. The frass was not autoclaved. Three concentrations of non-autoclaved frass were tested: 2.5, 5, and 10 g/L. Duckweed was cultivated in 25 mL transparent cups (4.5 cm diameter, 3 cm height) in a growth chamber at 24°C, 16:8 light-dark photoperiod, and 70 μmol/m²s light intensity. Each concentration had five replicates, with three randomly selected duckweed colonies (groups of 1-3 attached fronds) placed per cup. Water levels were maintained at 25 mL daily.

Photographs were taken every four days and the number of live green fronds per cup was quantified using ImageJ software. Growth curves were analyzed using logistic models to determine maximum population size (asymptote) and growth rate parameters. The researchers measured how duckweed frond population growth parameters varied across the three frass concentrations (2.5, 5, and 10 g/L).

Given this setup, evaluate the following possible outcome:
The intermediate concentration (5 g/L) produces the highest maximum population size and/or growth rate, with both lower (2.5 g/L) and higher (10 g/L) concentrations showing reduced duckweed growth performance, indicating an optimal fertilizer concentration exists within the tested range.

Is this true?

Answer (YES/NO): NO